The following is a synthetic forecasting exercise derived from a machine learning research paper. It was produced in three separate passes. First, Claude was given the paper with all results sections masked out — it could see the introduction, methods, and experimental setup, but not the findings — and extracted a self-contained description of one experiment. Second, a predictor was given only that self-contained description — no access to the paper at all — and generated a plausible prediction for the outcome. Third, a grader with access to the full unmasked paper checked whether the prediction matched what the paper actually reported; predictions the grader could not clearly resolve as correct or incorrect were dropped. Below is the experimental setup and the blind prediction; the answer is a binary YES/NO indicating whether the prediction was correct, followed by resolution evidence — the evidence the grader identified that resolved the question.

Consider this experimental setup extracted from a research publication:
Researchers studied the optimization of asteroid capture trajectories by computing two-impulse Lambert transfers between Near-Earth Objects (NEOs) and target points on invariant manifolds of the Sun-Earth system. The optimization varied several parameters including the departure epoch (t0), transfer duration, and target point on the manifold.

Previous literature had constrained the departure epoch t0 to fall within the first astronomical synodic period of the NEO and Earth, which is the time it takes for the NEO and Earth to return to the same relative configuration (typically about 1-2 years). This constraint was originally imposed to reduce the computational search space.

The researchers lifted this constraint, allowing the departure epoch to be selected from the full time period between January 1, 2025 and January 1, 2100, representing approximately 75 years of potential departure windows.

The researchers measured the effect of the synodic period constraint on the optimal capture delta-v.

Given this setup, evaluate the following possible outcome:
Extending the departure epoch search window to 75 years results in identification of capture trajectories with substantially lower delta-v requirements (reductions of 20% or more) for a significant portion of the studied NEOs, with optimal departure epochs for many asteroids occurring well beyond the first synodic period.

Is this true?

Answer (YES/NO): NO